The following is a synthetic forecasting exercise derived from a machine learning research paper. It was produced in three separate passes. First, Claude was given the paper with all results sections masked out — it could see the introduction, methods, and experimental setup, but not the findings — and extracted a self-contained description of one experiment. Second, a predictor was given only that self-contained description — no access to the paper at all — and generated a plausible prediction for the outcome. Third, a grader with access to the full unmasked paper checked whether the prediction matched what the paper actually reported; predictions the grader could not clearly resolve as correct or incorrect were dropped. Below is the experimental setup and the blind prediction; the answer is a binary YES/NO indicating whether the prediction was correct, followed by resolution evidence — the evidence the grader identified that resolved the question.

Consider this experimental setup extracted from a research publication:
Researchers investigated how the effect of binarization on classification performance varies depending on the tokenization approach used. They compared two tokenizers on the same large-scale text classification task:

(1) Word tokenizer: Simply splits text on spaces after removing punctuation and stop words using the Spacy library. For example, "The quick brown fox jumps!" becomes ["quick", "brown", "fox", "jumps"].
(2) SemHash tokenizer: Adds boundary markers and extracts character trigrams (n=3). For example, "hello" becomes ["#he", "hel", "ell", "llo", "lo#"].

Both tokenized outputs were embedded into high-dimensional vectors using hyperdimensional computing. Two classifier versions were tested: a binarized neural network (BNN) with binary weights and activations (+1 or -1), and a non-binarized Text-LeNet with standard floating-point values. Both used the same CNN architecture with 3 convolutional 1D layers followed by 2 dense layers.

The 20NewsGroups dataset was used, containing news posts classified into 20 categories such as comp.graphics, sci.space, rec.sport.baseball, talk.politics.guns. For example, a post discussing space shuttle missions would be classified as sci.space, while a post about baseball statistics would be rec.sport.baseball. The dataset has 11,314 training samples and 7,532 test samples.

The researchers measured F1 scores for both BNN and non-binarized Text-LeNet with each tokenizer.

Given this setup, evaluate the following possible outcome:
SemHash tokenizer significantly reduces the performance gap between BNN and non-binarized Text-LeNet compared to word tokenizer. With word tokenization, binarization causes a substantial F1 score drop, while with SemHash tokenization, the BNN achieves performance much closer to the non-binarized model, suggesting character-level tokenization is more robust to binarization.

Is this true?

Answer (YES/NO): NO